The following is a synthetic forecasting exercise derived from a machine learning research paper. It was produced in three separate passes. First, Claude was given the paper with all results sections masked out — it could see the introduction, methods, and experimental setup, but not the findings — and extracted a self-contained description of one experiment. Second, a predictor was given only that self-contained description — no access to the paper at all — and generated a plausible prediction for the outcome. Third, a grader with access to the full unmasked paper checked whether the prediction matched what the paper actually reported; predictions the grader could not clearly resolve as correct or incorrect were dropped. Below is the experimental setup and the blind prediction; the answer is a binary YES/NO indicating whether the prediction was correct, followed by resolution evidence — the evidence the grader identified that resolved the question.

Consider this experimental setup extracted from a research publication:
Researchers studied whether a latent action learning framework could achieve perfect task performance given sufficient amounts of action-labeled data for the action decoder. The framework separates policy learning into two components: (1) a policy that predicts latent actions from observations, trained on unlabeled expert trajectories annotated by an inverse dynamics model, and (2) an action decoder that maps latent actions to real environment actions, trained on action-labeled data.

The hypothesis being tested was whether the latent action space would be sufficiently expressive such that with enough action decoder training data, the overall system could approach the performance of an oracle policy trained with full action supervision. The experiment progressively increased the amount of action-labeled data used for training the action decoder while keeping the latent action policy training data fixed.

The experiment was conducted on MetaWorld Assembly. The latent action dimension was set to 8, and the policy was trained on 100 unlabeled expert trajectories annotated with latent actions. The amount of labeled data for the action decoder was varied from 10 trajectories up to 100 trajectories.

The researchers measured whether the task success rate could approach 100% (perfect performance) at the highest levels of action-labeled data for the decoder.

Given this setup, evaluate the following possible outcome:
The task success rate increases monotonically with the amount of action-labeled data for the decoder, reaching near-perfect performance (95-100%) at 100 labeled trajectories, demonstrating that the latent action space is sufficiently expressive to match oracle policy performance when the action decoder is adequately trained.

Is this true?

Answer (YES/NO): NO